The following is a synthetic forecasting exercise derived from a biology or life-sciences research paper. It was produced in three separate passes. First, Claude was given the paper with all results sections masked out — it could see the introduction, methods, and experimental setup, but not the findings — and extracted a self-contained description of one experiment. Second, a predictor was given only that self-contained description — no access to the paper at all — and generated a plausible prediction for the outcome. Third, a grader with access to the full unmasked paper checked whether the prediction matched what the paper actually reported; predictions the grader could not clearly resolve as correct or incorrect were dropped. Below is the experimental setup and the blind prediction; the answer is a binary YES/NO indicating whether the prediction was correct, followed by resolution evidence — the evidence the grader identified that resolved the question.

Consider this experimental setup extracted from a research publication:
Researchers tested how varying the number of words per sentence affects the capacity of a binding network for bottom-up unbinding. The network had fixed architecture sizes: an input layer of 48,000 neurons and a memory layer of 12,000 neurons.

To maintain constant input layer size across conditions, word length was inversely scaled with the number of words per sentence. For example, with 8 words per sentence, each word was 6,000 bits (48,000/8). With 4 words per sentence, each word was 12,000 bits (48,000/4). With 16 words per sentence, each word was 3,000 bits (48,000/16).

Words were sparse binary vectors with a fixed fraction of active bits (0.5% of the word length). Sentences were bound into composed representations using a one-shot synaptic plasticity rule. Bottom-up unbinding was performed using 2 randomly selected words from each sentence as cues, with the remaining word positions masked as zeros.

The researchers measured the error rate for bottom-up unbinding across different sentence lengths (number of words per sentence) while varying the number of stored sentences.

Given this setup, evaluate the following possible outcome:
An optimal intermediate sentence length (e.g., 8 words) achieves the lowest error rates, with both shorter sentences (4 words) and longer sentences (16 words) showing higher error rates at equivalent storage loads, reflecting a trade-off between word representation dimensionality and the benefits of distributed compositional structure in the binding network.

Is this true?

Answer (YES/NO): NO